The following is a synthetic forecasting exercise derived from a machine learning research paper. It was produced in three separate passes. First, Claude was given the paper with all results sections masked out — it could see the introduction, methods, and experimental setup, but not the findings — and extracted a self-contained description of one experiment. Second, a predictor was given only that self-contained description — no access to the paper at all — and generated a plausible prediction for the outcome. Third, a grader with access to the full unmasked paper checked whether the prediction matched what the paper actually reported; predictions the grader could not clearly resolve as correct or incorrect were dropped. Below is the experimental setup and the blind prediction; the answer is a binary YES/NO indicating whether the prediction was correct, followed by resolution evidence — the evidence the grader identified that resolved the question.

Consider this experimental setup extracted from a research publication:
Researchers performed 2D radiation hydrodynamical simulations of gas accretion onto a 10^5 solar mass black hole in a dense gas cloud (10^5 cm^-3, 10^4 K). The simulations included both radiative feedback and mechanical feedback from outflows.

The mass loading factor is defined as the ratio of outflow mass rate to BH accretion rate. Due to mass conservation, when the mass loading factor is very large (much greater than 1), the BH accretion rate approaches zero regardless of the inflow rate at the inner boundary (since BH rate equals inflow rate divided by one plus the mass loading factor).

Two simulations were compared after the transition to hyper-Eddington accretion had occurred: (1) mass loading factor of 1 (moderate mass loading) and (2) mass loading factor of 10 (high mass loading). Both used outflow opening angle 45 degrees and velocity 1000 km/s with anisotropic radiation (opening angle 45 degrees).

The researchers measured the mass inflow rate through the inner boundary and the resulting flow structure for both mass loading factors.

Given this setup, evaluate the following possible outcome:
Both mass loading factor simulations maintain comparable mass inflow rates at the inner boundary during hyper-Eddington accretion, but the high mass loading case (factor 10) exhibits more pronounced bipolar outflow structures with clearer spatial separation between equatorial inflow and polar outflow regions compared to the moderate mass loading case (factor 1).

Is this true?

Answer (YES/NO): NO